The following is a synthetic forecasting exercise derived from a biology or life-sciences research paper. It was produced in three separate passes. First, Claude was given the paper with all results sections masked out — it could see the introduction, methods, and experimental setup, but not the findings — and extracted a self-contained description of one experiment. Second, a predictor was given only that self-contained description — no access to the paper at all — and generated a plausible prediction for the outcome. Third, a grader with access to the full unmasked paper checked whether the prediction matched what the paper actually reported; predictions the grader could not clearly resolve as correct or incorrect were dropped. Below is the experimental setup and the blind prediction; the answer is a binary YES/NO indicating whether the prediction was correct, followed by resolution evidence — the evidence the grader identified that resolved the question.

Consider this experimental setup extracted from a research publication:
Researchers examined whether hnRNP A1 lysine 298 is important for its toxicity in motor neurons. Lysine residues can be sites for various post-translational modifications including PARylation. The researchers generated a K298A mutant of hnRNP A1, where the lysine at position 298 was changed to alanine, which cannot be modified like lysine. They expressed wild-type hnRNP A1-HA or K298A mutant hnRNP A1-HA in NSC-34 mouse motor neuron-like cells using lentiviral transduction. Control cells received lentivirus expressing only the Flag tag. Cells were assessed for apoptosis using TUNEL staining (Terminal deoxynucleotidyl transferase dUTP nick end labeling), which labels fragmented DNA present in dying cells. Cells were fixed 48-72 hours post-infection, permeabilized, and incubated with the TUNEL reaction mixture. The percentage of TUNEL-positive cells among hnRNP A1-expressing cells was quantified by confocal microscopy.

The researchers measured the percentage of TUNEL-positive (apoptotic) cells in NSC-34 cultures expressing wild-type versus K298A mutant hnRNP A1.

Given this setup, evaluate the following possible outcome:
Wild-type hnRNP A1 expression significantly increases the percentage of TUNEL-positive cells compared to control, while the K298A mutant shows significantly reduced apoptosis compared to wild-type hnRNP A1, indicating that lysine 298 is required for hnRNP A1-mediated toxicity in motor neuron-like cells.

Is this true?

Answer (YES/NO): NO